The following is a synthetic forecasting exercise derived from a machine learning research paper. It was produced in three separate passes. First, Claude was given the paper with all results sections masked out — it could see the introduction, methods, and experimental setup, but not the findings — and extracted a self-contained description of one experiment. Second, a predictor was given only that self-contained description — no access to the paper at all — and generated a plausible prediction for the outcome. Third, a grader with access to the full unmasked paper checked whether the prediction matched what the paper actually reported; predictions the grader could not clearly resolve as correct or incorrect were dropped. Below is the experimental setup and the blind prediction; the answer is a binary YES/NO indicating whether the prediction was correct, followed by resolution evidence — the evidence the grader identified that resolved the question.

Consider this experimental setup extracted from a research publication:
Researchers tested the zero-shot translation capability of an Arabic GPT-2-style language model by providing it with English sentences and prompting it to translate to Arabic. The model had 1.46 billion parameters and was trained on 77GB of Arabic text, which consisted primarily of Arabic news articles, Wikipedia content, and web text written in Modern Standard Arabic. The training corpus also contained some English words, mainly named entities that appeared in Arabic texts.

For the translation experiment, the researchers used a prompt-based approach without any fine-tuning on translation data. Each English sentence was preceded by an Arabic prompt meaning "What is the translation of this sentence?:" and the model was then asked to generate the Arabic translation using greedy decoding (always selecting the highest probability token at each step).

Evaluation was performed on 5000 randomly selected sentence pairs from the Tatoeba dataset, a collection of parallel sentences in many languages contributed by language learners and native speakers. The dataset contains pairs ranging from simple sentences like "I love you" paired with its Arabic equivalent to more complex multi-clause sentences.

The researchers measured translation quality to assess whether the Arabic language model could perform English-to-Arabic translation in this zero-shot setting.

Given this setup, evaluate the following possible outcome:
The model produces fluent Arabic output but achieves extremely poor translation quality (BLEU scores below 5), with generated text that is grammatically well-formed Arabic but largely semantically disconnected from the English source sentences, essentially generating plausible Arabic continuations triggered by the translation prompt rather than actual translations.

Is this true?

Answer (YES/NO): NO